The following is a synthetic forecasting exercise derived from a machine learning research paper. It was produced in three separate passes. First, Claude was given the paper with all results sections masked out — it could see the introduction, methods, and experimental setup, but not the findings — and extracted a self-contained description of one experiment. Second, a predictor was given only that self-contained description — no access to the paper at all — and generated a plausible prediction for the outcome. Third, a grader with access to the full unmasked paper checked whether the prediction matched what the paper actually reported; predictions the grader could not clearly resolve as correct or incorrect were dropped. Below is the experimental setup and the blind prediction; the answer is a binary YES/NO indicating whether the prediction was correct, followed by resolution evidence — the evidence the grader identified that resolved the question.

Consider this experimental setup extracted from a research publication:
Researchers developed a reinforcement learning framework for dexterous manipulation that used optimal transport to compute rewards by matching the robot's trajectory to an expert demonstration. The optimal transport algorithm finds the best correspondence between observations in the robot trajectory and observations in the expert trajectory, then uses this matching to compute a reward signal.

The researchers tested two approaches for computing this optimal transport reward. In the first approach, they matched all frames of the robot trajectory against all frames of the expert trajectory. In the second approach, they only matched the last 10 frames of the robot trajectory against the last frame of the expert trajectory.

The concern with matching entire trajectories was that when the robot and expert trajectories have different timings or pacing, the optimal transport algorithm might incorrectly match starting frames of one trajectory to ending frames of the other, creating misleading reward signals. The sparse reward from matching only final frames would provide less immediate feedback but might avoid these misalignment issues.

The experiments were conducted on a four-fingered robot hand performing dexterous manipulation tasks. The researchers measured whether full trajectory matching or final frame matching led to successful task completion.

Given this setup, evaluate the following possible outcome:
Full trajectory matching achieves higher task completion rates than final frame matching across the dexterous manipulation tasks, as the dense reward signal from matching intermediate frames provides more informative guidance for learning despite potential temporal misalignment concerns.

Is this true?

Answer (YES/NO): NO